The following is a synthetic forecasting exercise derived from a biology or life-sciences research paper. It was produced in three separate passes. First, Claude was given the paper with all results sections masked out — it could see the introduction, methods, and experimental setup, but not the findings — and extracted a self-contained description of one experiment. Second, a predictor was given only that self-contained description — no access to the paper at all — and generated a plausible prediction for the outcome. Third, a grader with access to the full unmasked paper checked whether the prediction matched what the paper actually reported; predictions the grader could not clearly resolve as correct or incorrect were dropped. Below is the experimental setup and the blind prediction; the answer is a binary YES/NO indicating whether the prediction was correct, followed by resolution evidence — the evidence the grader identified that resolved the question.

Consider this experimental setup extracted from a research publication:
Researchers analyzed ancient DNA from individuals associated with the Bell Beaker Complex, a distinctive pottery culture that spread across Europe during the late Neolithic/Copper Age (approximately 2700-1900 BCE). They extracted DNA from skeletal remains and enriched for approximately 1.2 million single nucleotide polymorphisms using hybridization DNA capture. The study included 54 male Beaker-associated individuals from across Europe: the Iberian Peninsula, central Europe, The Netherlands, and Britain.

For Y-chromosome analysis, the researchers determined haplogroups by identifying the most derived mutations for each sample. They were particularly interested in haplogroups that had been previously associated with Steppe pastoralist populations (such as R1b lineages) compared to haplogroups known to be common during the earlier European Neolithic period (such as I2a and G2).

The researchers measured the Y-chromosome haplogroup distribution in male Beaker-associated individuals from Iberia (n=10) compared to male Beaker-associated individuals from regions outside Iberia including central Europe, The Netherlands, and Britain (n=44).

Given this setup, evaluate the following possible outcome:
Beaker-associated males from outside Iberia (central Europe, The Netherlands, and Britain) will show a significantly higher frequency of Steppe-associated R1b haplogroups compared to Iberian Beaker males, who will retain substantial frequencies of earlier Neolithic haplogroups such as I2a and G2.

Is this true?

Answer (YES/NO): YES